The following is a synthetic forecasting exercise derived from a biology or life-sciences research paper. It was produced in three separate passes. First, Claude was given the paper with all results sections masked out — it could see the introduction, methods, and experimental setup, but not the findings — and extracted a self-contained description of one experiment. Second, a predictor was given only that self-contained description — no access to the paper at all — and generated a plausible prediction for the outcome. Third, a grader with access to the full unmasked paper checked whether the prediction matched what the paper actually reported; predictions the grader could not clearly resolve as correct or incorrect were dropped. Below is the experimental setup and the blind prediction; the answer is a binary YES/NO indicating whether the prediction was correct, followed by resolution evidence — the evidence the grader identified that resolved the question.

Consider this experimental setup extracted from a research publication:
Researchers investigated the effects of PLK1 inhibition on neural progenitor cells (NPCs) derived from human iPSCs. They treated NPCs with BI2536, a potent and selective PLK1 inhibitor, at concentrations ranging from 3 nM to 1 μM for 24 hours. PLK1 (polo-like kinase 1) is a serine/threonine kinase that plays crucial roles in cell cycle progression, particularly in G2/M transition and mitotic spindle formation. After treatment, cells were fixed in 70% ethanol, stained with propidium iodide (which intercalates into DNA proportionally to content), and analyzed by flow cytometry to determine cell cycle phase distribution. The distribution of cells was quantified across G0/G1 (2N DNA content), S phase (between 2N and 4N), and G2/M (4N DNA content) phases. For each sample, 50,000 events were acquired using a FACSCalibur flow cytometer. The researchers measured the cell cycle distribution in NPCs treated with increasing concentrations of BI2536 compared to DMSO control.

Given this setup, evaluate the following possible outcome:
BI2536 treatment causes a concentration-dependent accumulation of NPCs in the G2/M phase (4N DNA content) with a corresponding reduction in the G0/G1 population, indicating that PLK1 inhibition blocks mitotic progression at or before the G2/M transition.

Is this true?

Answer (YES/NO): YES